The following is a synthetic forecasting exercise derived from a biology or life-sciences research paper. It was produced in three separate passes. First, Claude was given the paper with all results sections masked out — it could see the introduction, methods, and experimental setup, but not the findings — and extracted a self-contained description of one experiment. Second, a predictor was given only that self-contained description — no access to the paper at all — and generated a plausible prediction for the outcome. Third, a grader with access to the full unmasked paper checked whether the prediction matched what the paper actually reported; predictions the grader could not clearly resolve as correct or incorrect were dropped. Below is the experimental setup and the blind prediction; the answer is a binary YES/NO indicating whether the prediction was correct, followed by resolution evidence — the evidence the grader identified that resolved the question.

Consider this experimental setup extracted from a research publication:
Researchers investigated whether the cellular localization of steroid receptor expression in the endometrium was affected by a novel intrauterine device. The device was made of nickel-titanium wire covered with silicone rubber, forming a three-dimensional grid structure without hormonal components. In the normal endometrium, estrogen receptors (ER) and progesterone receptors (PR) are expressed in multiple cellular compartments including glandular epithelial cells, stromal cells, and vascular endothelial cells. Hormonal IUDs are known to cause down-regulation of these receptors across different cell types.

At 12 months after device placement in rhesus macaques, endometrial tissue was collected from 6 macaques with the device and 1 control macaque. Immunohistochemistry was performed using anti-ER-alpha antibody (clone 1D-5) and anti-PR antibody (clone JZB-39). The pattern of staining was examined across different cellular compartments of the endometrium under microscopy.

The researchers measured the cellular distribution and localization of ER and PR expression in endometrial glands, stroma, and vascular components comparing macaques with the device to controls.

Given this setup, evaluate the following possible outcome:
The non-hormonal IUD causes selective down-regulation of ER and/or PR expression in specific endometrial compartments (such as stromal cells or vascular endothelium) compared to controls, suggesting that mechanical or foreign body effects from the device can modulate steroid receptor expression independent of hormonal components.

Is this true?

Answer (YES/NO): NO